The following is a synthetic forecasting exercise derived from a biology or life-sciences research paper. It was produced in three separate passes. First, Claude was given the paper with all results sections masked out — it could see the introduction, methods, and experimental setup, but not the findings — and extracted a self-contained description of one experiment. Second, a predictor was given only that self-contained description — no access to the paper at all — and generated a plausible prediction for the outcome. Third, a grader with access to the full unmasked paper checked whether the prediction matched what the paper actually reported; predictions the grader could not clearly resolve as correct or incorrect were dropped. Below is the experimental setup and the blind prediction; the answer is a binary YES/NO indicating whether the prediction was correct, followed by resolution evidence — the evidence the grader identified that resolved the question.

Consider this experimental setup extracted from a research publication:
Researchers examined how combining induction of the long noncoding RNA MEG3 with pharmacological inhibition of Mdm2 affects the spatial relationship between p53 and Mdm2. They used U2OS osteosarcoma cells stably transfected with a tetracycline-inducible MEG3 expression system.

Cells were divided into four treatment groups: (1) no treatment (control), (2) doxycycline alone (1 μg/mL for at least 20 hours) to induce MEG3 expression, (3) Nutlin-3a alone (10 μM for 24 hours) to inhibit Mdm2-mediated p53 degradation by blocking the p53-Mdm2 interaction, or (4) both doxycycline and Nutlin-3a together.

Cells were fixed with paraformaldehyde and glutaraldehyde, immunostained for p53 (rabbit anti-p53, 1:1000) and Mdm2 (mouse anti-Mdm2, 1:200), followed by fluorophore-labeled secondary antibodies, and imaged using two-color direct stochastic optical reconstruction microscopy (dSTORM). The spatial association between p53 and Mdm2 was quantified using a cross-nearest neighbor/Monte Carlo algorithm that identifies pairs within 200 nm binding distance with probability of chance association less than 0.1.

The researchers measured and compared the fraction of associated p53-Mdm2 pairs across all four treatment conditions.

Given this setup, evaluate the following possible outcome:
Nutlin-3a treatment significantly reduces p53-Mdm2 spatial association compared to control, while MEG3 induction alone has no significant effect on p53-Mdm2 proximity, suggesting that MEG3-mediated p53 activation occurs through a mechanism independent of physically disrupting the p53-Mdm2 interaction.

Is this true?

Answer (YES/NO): NO